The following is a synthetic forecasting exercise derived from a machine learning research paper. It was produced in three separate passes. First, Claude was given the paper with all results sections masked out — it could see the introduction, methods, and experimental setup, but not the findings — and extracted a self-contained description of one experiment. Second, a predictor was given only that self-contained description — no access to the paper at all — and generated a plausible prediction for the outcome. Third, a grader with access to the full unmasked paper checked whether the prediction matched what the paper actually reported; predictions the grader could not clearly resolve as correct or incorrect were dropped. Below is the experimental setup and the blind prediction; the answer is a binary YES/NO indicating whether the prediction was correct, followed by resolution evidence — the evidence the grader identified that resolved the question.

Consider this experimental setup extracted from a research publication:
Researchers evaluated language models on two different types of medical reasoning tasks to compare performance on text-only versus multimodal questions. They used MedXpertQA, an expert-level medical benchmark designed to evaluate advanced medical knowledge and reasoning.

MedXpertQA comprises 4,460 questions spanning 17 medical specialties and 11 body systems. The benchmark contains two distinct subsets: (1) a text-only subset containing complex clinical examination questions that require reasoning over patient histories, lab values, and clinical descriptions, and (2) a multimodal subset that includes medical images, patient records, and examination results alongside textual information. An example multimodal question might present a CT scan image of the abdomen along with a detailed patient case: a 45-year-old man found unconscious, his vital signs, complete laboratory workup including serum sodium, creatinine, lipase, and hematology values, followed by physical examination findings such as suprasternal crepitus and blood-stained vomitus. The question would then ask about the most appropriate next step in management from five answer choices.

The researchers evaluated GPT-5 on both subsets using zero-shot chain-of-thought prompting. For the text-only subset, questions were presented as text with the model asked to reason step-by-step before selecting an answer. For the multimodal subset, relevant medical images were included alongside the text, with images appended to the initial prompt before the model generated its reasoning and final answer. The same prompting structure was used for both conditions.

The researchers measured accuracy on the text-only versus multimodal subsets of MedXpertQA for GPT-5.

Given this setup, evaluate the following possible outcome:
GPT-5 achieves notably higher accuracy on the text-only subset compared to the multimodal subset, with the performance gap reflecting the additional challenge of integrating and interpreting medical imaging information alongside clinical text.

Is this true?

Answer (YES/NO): NO